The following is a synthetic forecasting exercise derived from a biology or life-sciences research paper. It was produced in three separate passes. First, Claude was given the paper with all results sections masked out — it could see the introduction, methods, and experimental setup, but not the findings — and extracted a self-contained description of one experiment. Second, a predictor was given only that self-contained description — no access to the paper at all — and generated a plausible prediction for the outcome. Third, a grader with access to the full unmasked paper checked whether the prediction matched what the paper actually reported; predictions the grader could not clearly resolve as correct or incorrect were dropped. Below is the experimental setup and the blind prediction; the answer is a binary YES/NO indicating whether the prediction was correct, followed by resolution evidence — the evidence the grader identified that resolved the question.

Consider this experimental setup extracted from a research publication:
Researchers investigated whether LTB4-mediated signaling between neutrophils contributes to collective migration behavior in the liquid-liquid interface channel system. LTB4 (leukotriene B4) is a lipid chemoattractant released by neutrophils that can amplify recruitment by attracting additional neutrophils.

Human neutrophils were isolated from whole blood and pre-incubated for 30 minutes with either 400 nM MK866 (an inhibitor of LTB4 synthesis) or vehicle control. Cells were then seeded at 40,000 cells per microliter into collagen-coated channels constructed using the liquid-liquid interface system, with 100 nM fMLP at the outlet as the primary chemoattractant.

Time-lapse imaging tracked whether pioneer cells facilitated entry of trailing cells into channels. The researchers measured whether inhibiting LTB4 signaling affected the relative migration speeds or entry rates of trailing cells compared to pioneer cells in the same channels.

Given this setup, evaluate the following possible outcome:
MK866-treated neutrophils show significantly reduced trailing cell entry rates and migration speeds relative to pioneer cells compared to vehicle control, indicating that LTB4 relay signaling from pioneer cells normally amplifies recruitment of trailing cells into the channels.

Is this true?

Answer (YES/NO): NO